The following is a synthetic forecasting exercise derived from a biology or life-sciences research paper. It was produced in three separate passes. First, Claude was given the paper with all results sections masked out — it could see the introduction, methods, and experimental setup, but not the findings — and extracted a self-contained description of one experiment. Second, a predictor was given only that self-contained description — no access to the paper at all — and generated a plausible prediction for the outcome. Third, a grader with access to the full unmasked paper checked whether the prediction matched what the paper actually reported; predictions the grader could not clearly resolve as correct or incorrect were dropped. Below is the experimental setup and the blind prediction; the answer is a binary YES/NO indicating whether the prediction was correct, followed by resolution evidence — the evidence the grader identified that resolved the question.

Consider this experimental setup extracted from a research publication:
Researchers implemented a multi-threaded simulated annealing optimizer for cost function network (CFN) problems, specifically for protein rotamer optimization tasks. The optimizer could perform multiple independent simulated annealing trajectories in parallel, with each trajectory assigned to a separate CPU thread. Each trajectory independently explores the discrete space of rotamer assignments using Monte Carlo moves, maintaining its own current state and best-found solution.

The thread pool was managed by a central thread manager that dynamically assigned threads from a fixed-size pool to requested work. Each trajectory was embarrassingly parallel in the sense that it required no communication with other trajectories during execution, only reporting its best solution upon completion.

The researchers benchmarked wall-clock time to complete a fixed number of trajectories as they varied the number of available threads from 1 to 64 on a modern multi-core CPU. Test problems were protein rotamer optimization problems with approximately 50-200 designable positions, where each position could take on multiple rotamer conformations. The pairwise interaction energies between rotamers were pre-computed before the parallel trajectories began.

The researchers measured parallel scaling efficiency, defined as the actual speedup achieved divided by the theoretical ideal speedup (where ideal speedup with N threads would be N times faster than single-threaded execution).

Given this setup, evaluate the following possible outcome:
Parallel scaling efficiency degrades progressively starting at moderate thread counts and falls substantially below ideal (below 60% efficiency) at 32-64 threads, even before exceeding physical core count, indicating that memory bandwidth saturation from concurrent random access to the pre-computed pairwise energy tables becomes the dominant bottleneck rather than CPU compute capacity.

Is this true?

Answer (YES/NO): NO